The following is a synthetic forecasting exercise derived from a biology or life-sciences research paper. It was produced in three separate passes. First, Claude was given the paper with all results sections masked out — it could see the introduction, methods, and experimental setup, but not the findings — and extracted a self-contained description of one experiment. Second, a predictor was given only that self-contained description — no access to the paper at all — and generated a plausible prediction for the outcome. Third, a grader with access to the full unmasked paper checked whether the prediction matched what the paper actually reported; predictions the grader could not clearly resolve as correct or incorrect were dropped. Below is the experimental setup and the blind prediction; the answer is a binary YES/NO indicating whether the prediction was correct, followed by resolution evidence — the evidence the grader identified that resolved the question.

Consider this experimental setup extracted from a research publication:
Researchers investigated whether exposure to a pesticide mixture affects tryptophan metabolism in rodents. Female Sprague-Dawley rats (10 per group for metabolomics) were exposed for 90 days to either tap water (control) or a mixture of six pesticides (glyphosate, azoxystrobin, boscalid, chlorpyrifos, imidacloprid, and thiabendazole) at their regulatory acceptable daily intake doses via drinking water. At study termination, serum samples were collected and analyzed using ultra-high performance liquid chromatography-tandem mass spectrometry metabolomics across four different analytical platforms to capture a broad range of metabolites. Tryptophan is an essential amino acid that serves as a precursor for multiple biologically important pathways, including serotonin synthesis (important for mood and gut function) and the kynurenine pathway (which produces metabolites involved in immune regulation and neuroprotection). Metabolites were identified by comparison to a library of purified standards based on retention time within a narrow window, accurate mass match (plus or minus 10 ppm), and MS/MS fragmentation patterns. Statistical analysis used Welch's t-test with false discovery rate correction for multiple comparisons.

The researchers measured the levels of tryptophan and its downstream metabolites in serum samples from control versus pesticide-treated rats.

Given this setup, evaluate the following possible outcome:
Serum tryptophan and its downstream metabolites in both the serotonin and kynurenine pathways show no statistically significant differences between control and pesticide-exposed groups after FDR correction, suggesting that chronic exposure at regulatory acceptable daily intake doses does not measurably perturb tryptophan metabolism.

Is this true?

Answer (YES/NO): NO